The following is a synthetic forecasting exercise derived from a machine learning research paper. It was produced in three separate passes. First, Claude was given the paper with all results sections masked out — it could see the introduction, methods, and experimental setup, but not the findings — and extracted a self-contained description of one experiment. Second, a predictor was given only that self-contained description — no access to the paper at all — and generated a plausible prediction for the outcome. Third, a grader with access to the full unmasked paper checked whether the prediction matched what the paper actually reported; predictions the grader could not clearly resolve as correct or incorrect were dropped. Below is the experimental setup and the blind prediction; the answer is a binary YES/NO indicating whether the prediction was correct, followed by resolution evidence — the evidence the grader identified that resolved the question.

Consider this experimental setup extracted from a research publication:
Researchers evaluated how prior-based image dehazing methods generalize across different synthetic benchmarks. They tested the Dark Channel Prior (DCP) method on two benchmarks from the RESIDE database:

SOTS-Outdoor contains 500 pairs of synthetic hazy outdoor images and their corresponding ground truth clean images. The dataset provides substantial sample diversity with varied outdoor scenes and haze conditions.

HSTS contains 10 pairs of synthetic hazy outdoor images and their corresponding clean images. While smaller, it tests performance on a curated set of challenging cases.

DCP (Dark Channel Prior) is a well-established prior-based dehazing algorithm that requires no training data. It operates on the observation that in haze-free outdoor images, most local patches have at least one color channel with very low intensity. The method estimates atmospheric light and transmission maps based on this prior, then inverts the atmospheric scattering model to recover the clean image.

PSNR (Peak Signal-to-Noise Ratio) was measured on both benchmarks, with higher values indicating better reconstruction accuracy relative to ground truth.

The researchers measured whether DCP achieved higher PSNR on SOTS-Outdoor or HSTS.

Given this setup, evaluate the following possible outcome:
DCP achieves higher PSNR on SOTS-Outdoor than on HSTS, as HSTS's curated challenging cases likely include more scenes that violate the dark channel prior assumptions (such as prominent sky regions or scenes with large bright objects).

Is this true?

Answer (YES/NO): YES